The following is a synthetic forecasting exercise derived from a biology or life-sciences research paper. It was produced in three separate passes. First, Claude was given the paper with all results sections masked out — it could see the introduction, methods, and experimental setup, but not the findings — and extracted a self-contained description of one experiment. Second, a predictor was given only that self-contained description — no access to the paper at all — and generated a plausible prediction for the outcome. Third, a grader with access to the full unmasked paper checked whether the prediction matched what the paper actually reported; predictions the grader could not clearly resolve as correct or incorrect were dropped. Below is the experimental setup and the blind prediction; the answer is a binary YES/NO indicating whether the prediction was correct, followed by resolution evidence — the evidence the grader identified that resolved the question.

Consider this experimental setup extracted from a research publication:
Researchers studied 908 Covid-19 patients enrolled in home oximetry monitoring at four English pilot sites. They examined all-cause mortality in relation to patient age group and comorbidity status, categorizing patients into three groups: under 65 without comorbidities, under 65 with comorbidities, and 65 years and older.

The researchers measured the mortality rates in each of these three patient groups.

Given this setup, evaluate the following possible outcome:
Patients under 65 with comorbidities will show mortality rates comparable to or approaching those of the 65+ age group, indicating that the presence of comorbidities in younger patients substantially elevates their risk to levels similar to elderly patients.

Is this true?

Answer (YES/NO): NO